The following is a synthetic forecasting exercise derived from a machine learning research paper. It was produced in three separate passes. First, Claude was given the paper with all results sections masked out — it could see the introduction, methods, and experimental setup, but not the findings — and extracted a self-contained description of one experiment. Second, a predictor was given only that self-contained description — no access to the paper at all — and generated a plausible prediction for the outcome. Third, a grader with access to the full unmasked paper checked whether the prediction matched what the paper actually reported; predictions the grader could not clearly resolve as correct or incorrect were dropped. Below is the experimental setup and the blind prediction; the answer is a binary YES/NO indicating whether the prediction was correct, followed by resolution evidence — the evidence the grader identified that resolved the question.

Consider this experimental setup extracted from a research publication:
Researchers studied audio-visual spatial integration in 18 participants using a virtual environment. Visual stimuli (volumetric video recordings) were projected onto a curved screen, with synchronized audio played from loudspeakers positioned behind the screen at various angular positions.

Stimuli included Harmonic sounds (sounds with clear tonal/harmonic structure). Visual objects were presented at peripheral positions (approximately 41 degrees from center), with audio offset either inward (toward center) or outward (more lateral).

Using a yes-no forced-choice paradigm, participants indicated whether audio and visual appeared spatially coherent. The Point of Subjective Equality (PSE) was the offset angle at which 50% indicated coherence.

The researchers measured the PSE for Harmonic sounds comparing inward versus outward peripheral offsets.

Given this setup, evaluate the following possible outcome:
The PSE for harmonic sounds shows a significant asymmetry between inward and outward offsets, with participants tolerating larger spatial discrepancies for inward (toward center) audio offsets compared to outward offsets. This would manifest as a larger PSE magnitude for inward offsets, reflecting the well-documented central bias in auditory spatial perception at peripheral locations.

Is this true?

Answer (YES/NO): NO